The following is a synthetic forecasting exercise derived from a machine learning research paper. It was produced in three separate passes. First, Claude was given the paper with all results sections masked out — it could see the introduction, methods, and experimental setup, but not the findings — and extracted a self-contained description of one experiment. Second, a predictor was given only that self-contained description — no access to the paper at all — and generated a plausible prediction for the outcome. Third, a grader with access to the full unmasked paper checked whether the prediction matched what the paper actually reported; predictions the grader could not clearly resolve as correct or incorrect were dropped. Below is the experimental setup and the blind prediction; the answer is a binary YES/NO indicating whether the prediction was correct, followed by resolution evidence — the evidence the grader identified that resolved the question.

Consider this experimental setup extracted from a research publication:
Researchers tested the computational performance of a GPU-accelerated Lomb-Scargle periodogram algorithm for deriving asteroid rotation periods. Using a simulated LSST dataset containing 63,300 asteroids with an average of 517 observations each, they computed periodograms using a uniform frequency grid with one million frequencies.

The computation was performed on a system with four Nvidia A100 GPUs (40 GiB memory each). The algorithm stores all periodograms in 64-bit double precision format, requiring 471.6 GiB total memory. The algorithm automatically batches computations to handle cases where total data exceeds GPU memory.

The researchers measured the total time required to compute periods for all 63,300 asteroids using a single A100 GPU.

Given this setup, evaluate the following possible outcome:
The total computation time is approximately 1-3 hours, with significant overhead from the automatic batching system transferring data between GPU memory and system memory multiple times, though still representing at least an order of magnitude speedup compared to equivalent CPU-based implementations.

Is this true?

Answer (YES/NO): NO